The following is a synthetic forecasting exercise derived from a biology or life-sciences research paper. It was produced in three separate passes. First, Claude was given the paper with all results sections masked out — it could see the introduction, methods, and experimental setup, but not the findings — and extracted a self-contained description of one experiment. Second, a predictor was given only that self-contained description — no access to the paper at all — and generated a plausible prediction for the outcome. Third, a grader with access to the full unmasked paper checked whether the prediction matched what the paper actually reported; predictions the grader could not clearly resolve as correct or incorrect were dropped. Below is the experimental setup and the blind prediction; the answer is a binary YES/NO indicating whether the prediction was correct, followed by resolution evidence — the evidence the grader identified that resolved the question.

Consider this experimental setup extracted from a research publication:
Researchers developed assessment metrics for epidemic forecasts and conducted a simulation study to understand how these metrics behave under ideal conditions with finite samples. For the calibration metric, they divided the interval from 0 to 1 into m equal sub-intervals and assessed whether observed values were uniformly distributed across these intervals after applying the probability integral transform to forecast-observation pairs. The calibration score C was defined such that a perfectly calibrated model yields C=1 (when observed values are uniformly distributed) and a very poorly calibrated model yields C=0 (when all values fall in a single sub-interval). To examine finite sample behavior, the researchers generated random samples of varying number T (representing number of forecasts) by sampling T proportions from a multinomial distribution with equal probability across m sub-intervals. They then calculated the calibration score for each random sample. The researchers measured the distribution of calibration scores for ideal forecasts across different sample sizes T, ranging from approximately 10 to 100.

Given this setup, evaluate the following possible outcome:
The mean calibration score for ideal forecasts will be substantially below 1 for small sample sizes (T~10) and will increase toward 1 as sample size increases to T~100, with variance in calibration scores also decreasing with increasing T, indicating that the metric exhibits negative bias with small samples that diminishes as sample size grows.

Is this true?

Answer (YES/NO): YES